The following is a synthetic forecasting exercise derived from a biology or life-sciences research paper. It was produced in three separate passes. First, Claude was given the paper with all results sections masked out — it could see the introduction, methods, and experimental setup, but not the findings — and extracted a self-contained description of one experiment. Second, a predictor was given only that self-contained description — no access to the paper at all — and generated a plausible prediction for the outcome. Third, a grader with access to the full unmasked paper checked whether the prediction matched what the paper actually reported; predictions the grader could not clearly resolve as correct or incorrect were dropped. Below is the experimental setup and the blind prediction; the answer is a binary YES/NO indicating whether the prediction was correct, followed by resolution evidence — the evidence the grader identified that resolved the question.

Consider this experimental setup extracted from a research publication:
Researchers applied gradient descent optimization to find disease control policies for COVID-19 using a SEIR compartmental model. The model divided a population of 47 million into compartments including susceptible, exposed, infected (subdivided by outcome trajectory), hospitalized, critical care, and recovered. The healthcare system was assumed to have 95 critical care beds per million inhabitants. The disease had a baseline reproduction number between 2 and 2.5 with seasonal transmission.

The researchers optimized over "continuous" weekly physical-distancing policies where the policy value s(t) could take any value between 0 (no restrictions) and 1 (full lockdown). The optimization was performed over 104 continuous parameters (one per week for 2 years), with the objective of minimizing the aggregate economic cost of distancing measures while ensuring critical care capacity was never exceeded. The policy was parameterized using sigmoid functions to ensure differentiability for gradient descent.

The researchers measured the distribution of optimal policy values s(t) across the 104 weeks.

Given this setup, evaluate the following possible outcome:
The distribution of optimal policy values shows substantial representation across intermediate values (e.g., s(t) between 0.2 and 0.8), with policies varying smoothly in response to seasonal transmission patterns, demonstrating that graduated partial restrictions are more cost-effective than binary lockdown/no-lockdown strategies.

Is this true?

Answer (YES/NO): NO